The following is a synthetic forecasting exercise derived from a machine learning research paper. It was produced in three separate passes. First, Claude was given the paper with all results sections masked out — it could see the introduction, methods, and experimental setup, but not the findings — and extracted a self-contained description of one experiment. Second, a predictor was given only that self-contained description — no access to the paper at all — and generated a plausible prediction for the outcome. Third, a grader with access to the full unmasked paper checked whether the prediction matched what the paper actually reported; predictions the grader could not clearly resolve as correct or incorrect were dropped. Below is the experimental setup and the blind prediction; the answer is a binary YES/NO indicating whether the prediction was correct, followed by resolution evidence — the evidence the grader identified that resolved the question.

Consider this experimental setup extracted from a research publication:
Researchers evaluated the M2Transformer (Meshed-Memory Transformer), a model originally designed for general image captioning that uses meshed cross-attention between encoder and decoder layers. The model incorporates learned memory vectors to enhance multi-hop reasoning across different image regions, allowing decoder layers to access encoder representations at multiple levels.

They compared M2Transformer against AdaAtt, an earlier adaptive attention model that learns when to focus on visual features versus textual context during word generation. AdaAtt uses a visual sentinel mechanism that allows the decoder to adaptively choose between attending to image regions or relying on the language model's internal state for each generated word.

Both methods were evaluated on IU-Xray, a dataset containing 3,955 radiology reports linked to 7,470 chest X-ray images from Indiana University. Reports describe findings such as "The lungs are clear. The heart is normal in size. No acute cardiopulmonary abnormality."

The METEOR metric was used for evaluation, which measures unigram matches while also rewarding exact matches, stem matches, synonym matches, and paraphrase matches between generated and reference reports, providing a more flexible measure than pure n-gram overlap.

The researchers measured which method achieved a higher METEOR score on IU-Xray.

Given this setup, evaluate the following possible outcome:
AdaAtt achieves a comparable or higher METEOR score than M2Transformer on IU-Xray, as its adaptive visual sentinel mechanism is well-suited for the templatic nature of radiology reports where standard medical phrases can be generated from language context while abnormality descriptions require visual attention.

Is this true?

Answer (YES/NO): NO